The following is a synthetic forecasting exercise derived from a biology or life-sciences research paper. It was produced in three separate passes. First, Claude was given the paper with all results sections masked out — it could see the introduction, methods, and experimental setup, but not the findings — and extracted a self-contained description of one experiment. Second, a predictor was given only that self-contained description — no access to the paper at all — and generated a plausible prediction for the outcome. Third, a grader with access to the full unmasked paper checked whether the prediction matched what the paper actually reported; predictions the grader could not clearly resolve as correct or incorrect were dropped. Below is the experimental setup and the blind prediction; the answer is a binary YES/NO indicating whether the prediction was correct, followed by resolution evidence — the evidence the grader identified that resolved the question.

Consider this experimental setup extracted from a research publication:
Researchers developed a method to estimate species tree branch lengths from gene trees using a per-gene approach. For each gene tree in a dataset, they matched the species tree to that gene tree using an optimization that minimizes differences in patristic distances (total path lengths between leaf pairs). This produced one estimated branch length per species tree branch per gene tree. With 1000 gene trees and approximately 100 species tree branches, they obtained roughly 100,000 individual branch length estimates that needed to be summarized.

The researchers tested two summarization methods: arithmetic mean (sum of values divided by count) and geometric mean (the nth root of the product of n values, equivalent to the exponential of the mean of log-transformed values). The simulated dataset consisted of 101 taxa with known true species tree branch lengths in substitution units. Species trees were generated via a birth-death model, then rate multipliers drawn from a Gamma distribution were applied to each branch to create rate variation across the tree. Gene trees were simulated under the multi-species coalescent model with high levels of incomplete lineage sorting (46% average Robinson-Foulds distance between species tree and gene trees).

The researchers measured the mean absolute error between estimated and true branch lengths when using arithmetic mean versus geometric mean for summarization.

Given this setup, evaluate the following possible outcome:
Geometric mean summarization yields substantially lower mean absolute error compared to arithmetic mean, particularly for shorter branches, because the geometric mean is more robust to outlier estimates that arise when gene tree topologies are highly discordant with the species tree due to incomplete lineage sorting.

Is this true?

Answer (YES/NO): NO